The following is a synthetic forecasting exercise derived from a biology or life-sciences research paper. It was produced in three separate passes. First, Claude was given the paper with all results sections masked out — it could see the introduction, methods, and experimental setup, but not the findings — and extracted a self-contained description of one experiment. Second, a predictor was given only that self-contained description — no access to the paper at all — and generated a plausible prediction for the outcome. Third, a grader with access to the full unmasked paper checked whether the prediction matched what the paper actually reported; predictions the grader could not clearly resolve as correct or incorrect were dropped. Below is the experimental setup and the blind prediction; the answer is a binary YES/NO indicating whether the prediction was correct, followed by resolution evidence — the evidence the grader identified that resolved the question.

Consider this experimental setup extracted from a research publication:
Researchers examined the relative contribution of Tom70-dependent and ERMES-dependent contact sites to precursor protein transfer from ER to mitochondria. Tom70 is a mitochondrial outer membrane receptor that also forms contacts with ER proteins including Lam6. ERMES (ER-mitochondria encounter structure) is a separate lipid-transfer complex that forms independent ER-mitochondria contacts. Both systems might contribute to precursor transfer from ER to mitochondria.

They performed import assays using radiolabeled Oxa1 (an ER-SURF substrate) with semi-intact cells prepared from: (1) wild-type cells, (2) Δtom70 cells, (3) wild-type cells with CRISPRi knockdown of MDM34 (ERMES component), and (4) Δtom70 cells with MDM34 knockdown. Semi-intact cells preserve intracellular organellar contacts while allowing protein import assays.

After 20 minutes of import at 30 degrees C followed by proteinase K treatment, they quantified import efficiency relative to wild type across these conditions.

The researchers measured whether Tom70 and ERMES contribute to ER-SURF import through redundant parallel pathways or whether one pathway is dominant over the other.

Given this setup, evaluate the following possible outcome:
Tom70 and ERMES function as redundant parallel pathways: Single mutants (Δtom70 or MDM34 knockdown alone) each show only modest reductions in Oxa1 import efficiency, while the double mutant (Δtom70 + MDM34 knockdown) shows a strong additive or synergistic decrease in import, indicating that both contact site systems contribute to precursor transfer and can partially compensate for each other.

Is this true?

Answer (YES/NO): YES